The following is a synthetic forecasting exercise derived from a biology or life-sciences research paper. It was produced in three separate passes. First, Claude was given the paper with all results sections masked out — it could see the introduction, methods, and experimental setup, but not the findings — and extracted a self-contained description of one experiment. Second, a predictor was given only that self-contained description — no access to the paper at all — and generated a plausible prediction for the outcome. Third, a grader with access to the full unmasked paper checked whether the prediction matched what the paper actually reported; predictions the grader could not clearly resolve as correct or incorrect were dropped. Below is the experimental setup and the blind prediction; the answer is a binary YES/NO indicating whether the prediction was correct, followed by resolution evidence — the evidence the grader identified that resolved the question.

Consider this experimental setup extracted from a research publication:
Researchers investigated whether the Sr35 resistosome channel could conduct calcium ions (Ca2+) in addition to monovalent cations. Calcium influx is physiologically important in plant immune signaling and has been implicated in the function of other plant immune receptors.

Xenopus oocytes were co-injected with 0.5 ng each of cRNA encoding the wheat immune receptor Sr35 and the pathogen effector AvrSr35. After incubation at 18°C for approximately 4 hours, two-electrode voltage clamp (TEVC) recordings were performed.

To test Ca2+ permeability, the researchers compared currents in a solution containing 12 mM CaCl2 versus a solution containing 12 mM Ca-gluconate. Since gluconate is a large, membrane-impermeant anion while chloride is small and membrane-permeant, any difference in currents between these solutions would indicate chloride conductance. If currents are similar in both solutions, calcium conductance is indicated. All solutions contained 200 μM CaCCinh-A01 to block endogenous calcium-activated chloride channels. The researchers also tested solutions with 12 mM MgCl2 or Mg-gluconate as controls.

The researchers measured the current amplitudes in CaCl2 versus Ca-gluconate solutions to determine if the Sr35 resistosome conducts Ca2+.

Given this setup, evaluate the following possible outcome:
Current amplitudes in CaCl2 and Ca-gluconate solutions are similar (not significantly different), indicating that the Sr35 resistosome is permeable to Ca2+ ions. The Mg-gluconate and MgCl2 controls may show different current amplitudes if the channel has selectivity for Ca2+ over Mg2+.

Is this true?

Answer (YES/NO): YES